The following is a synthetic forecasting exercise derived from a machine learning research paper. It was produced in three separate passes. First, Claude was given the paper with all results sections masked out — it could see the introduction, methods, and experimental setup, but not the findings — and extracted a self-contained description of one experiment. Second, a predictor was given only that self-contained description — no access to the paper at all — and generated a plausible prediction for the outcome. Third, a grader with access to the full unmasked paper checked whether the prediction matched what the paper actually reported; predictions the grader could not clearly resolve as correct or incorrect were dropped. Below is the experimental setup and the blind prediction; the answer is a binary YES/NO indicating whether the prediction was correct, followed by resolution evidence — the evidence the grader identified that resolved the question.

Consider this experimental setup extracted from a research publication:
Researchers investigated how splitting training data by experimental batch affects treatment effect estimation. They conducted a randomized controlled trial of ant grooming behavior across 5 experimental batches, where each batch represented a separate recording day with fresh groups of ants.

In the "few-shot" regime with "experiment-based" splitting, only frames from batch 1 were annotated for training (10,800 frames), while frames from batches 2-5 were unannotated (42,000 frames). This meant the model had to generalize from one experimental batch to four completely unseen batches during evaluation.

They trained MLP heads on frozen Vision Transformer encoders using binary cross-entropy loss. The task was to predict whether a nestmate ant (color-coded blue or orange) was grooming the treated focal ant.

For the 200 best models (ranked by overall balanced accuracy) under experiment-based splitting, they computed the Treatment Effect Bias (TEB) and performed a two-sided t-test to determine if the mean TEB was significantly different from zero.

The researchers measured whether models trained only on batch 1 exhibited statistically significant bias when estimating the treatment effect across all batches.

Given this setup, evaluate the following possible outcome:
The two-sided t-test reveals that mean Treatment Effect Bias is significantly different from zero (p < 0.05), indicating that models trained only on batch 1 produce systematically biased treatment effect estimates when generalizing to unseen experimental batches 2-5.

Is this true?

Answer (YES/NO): YES